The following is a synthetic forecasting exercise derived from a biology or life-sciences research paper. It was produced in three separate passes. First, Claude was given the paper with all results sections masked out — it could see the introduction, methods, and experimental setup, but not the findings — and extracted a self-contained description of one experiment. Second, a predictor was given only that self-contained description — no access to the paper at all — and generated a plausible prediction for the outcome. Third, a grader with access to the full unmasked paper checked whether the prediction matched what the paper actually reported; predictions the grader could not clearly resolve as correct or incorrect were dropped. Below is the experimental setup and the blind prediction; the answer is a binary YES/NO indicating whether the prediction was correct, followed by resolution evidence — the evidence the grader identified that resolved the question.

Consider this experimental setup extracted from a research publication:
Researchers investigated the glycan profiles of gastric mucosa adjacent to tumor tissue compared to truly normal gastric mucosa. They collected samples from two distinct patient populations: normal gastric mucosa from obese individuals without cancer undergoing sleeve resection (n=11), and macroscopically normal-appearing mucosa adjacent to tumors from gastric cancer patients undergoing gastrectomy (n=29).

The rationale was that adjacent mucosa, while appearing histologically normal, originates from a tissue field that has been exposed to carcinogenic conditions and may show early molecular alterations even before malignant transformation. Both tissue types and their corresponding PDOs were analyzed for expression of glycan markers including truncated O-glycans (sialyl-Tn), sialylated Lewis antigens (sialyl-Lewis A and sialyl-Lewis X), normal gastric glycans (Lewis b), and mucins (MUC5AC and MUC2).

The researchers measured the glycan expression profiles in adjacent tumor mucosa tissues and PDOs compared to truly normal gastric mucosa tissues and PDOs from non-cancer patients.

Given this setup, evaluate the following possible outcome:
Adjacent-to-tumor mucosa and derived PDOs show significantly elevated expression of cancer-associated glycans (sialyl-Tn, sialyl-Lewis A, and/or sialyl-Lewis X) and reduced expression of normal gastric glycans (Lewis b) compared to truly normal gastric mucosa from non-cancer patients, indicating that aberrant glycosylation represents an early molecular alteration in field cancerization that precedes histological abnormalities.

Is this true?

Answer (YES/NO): NO